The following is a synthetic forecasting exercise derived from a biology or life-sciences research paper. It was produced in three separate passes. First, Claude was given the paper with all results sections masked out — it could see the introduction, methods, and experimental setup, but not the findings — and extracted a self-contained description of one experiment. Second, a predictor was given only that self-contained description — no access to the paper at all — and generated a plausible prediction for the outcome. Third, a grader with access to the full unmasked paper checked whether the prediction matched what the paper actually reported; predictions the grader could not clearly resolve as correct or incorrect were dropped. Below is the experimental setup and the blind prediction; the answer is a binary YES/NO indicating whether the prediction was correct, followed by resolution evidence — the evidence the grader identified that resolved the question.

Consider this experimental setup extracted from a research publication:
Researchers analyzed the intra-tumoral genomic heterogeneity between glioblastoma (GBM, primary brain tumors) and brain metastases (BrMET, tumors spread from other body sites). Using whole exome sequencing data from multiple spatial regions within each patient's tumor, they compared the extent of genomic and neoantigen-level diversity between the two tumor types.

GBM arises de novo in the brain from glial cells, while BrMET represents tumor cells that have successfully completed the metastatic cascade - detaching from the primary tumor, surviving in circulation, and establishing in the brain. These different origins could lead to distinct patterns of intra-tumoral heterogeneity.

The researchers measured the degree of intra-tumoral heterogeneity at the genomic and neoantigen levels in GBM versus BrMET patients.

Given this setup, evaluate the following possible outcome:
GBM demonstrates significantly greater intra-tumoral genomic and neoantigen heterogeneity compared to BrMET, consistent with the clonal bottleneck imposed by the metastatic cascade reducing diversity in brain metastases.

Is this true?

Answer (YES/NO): YES